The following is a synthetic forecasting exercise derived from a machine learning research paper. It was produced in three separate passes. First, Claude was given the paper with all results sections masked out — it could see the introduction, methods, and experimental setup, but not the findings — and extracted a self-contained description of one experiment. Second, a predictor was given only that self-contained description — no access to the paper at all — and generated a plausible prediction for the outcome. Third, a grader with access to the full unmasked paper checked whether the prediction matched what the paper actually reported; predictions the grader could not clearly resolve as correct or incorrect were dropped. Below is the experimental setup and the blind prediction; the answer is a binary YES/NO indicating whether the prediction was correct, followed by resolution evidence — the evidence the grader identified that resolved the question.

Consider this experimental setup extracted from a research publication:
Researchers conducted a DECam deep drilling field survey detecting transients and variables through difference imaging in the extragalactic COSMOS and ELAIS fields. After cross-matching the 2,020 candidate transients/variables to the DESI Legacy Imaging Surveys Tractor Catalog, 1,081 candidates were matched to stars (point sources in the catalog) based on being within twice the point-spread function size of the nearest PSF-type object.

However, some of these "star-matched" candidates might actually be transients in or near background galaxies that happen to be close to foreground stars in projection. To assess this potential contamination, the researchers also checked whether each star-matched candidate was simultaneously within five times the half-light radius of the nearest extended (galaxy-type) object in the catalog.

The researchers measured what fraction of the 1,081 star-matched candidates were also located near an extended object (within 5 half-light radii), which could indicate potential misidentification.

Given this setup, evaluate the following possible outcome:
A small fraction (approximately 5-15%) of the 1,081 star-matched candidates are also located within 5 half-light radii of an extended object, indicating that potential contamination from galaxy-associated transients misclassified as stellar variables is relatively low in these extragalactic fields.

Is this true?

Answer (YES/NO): NO